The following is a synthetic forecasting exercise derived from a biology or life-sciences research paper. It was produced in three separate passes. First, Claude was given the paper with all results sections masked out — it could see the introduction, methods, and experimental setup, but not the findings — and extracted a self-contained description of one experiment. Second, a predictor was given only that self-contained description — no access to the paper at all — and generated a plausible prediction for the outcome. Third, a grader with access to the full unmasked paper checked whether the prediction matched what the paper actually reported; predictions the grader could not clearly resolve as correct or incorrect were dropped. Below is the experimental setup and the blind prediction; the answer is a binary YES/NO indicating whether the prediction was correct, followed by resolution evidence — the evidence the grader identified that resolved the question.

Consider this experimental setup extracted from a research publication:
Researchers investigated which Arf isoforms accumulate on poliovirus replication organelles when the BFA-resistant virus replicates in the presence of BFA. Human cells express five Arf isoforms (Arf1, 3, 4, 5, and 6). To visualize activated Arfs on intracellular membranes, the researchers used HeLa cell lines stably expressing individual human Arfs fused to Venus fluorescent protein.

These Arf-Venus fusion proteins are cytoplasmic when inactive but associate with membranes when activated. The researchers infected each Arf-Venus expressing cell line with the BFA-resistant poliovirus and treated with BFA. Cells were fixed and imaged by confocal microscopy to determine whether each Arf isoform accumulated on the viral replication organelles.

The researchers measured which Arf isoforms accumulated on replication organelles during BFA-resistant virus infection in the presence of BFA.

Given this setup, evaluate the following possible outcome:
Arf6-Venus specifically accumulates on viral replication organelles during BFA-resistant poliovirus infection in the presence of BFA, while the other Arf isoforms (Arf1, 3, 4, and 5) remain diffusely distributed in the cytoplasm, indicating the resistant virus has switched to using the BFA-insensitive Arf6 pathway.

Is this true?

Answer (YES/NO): NO